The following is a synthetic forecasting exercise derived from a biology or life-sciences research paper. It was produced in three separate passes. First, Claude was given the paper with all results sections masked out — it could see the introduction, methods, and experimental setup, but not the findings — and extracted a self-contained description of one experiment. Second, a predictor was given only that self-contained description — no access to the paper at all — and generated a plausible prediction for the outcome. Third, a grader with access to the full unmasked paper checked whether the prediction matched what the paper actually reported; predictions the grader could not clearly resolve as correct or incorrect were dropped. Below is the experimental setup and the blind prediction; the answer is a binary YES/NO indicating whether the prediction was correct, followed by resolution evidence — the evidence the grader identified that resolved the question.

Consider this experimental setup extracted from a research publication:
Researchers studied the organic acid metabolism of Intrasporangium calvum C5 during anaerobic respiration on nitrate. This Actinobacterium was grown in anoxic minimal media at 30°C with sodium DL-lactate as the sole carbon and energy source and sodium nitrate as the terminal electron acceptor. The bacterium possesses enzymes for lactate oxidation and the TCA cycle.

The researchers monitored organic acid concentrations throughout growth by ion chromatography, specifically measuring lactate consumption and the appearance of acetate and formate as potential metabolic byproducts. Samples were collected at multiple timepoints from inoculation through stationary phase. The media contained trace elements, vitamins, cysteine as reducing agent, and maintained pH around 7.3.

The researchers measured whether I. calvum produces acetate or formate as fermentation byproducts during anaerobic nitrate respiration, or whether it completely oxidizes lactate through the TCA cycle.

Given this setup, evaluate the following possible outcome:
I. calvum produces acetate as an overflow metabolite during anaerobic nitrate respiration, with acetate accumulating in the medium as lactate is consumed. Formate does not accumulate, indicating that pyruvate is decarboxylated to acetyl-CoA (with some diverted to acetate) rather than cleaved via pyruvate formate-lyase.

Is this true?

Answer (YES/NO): NO